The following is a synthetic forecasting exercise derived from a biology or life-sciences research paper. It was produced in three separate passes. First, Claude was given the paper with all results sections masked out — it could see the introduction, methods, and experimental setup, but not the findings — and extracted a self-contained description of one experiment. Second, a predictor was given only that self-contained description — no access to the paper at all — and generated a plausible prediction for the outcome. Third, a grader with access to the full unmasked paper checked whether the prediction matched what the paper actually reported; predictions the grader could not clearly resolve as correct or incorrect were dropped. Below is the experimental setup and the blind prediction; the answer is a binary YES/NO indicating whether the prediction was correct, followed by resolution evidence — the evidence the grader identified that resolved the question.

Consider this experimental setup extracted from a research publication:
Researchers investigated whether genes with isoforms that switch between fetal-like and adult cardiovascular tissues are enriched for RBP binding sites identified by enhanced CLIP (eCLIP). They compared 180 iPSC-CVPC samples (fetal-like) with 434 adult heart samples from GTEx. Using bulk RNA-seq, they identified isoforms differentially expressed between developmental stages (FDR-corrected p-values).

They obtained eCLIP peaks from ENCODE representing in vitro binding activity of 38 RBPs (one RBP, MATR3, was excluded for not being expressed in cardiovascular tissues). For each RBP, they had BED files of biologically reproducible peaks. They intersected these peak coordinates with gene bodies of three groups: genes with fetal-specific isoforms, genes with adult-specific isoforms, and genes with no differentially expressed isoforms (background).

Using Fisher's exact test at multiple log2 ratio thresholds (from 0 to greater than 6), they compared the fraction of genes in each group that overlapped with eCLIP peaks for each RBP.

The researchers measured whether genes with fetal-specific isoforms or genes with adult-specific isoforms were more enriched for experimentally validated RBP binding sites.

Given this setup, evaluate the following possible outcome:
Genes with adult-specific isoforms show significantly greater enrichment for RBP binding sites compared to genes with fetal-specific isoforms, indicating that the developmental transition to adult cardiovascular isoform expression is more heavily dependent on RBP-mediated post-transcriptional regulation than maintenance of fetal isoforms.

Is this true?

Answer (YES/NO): NO